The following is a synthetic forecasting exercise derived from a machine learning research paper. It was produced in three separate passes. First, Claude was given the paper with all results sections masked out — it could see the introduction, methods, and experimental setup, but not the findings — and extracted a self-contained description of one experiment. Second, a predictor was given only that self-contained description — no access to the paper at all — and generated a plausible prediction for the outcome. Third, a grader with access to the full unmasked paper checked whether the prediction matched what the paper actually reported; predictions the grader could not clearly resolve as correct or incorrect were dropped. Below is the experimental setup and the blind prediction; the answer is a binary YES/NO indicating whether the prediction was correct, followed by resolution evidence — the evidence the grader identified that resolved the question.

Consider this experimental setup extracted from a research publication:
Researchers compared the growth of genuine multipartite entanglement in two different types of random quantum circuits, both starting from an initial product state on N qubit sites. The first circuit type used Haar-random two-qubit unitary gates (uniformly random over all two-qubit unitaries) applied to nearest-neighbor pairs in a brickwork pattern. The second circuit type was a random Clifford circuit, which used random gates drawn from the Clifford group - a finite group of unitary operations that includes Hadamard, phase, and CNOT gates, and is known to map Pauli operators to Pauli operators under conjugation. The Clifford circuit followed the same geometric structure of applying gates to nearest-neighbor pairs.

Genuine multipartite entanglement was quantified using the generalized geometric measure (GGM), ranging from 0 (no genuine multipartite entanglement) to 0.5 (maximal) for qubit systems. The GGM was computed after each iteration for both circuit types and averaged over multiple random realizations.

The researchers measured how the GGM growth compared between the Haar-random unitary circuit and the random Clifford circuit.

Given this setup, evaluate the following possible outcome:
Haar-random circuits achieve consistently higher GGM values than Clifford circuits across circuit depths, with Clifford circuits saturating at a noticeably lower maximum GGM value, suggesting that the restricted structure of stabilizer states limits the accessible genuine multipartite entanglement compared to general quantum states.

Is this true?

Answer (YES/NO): NO